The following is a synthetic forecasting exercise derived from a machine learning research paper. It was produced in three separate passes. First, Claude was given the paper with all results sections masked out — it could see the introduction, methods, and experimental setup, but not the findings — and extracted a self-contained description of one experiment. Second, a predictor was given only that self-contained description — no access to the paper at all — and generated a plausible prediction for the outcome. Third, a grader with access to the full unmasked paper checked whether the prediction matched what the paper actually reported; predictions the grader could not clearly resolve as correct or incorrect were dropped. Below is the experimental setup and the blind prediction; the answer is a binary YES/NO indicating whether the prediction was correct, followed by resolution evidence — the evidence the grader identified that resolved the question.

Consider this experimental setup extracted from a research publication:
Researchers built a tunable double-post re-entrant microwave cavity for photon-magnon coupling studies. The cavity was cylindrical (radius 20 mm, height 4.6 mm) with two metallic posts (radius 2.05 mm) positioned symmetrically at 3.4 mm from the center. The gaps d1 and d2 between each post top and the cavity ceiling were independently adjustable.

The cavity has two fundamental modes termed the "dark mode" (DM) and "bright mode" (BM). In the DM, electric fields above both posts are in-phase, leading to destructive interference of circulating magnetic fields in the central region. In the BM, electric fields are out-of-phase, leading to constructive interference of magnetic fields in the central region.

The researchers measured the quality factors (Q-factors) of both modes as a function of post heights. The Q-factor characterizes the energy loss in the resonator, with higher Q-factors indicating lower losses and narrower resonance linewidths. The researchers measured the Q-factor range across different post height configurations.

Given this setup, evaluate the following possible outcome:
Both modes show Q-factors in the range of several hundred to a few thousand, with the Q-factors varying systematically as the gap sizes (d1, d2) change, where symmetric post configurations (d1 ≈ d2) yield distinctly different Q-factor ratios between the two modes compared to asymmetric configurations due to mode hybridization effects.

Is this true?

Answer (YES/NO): NO